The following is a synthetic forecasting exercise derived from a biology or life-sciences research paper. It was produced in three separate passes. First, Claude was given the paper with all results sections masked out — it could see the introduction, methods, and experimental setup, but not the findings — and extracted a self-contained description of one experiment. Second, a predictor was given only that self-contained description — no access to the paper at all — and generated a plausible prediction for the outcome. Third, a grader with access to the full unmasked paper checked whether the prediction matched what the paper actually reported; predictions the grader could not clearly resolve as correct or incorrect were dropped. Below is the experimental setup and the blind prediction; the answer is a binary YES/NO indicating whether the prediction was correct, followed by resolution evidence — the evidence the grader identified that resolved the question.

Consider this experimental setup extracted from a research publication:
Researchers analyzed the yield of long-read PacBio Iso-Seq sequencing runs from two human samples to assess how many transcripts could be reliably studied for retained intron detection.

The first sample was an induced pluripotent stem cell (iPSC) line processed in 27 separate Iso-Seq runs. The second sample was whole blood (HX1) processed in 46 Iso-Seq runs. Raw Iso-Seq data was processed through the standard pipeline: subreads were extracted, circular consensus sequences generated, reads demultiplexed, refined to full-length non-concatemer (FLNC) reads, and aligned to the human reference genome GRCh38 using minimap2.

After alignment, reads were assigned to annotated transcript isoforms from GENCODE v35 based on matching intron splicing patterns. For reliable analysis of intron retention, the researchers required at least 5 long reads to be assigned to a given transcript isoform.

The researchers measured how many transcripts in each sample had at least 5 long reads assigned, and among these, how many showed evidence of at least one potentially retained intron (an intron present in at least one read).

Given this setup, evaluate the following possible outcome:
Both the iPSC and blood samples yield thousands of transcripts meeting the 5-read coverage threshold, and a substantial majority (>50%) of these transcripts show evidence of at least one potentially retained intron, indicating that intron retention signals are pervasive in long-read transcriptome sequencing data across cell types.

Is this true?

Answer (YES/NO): NO